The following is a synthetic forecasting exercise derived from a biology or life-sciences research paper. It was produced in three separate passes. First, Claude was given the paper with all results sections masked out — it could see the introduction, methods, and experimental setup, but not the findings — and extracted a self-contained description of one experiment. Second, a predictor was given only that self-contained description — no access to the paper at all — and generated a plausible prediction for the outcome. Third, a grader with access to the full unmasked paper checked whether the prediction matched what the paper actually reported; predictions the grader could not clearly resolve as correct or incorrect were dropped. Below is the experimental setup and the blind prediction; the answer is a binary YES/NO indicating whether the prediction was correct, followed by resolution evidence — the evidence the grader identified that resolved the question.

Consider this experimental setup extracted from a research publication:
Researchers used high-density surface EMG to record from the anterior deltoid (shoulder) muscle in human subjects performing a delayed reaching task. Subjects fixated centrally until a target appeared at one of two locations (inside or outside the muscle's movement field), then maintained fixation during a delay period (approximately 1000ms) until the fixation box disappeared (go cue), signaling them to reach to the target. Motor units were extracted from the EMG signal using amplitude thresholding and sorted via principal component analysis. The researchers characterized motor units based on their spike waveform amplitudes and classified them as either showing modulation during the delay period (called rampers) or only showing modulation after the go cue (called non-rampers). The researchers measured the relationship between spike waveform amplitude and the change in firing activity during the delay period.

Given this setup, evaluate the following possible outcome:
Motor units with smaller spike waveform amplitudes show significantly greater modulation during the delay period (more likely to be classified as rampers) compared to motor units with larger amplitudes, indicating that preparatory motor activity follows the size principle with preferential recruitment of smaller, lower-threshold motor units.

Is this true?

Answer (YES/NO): YES